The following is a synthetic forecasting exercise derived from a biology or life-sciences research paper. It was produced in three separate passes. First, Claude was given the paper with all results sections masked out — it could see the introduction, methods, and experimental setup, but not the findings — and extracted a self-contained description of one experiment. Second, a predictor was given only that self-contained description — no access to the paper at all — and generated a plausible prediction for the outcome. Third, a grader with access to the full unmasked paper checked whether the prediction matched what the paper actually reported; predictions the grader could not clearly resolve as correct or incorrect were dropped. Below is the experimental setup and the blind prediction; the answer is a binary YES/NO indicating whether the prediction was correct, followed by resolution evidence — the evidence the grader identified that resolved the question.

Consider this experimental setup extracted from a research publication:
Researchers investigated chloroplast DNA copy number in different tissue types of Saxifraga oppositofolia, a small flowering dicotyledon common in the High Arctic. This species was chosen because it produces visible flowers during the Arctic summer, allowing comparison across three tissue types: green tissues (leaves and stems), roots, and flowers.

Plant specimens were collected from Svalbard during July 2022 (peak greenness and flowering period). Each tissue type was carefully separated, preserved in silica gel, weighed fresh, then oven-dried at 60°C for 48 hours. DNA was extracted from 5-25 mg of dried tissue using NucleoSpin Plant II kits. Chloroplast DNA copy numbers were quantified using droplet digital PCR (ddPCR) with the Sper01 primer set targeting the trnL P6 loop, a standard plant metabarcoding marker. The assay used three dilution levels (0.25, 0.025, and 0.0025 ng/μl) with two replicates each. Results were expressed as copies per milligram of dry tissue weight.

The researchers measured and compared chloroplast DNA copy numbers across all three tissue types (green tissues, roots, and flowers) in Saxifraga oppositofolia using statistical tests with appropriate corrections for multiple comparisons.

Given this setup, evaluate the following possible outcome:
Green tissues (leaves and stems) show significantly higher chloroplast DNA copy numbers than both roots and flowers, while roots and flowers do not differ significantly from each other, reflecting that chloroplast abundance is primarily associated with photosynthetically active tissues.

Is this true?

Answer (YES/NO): YES